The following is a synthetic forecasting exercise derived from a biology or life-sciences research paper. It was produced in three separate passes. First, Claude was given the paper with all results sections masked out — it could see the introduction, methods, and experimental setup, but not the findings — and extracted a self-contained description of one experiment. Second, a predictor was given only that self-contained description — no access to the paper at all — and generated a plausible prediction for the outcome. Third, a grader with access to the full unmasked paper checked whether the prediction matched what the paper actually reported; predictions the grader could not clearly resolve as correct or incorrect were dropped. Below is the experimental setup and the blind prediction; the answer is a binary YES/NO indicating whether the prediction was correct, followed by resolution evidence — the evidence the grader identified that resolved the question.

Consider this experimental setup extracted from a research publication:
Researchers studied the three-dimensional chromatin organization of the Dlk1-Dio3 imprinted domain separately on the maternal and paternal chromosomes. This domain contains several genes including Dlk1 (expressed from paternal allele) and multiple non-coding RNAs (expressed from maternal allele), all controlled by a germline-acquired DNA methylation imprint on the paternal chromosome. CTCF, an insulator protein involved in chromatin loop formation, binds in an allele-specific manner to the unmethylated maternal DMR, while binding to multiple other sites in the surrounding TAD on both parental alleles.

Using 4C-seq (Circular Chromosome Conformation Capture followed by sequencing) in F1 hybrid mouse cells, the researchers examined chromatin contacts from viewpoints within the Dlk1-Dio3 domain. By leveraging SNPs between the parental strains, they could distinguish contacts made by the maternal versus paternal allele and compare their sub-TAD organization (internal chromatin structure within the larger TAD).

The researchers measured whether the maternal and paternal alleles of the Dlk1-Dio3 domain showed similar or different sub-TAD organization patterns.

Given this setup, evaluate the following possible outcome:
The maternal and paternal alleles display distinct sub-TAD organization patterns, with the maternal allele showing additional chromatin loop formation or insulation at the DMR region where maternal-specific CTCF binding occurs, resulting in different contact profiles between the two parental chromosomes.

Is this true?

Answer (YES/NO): YES